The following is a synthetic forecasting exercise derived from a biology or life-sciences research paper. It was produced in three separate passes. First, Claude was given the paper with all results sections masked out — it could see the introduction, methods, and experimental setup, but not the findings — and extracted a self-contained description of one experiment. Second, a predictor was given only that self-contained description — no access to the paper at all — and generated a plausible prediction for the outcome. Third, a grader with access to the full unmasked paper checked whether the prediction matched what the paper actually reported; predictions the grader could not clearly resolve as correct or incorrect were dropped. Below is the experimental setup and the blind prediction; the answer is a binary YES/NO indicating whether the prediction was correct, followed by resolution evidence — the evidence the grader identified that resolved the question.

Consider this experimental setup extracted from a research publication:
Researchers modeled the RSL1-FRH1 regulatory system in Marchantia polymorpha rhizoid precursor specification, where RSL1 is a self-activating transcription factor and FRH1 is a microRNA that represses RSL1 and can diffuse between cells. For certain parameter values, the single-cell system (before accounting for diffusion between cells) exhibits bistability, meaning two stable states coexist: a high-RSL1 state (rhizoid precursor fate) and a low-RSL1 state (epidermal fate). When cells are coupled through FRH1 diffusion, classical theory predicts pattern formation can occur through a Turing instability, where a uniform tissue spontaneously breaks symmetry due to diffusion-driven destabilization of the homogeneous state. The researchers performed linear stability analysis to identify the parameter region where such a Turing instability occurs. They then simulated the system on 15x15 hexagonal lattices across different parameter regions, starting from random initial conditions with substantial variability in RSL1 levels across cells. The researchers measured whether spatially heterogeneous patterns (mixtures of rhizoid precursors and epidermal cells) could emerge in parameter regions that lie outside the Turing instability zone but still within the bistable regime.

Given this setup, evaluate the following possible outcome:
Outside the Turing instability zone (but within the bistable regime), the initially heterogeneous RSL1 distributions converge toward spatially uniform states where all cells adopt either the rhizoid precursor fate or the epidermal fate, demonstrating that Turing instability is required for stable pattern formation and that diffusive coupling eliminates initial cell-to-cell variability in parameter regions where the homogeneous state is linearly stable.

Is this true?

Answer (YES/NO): NO